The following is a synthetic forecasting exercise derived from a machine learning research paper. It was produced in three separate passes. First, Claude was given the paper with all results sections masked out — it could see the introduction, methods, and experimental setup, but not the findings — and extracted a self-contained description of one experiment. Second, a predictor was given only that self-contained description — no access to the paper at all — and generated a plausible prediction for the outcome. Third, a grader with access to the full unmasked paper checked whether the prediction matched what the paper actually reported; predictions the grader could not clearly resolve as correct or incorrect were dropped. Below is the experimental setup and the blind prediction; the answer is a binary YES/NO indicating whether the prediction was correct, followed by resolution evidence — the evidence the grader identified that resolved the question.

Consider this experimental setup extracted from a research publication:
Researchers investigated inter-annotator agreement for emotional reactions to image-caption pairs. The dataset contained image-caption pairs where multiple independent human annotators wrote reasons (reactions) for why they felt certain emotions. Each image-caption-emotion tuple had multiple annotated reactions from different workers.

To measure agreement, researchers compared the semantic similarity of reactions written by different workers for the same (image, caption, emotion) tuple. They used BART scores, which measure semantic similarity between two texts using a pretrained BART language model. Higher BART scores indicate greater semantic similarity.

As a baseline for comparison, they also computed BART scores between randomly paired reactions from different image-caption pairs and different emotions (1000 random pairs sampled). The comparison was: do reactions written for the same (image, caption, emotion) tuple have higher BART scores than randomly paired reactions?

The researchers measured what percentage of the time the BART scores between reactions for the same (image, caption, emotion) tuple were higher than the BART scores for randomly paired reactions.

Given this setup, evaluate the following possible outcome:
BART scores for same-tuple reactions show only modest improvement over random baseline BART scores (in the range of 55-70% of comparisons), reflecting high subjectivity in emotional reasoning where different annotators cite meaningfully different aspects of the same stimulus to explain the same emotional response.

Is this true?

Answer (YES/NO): NO